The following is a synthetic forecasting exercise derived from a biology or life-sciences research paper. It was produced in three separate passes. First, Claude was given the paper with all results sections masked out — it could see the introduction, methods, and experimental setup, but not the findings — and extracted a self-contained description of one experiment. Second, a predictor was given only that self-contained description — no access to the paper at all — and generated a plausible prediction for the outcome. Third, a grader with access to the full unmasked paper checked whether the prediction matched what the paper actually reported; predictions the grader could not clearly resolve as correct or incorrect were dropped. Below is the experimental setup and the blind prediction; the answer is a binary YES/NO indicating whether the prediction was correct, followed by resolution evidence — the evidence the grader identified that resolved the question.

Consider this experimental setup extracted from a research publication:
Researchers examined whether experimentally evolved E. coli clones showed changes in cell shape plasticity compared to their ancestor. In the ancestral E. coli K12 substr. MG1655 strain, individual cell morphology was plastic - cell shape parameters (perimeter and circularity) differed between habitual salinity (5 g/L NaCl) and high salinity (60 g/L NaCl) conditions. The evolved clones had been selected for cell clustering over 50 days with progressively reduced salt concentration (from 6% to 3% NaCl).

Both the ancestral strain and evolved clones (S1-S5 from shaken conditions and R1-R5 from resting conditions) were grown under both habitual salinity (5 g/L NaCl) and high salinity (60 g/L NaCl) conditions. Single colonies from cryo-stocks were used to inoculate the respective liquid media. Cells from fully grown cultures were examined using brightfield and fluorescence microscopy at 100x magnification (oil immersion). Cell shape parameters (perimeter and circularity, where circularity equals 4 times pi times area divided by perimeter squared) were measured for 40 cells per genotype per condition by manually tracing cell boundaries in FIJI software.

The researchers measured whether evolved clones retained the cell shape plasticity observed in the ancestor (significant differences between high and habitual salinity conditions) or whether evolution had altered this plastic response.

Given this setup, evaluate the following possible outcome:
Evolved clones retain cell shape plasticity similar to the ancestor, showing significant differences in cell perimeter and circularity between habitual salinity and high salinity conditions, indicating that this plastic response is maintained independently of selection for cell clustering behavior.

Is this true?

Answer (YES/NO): NO